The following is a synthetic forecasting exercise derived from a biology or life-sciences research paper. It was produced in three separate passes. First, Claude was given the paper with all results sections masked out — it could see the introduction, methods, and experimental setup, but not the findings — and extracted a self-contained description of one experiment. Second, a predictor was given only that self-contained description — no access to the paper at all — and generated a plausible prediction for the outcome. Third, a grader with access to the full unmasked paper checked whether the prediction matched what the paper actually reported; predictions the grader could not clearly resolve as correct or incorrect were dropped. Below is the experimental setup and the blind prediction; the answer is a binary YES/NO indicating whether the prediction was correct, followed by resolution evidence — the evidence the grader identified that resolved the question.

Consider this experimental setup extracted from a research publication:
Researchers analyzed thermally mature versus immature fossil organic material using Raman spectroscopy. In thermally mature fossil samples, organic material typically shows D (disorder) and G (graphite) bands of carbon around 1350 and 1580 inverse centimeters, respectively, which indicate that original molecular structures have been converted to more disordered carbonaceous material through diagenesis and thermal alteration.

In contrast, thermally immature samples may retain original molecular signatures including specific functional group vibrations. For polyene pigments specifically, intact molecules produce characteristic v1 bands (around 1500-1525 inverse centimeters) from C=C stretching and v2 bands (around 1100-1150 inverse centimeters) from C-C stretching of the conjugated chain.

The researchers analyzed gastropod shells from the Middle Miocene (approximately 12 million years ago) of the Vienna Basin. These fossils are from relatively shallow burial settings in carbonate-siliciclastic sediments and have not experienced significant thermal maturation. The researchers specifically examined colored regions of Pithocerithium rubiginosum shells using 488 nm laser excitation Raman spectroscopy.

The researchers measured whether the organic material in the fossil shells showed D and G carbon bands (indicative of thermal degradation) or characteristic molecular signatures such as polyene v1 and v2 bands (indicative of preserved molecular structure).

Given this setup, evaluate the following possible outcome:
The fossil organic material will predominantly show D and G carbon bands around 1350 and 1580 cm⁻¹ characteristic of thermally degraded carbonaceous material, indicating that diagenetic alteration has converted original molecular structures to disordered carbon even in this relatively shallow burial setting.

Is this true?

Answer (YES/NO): NO